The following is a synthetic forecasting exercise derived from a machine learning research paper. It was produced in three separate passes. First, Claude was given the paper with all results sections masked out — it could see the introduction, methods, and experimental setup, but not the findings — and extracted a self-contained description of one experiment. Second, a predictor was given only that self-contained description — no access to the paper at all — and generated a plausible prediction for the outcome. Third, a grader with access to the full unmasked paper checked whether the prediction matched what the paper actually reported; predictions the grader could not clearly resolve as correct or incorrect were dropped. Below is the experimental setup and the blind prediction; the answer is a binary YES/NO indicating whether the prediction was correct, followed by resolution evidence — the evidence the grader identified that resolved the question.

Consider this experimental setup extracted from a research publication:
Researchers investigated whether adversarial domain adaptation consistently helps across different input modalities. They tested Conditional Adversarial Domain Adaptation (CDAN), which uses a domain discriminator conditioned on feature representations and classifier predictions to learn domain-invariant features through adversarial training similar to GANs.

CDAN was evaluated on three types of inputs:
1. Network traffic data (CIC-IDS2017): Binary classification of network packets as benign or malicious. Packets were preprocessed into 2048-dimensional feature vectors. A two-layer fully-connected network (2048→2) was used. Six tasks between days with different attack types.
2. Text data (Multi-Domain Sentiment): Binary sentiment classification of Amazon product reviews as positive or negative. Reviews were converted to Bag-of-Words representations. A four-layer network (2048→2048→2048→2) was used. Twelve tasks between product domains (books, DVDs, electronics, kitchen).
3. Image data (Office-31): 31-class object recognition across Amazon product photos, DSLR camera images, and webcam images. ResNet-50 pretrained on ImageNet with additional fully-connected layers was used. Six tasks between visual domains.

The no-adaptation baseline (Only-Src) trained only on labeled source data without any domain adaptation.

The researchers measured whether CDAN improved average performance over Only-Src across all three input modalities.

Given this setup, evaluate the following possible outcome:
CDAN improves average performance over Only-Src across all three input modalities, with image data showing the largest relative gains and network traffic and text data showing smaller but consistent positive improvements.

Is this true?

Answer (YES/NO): NO